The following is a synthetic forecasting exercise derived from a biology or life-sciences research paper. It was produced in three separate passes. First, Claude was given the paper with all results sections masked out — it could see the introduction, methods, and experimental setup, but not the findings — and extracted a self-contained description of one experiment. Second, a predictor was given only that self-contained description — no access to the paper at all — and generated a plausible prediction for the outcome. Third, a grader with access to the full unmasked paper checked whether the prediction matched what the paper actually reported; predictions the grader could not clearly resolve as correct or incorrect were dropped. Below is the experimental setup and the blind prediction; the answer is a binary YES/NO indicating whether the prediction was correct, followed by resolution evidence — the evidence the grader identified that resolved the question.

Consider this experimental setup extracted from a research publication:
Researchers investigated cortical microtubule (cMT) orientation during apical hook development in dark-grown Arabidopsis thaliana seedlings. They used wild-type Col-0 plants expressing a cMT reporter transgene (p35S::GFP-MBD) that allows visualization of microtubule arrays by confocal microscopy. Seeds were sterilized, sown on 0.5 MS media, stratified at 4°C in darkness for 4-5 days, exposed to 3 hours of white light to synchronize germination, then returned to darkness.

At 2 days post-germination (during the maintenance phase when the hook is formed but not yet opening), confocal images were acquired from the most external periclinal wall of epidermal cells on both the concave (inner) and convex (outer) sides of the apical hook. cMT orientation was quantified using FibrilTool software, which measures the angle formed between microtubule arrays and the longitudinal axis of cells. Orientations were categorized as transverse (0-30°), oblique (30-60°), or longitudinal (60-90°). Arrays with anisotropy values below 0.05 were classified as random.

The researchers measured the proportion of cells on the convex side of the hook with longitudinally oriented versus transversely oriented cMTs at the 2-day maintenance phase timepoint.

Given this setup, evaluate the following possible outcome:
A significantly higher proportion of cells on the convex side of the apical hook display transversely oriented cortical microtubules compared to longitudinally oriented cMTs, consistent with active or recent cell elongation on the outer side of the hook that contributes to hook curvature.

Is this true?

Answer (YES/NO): NO